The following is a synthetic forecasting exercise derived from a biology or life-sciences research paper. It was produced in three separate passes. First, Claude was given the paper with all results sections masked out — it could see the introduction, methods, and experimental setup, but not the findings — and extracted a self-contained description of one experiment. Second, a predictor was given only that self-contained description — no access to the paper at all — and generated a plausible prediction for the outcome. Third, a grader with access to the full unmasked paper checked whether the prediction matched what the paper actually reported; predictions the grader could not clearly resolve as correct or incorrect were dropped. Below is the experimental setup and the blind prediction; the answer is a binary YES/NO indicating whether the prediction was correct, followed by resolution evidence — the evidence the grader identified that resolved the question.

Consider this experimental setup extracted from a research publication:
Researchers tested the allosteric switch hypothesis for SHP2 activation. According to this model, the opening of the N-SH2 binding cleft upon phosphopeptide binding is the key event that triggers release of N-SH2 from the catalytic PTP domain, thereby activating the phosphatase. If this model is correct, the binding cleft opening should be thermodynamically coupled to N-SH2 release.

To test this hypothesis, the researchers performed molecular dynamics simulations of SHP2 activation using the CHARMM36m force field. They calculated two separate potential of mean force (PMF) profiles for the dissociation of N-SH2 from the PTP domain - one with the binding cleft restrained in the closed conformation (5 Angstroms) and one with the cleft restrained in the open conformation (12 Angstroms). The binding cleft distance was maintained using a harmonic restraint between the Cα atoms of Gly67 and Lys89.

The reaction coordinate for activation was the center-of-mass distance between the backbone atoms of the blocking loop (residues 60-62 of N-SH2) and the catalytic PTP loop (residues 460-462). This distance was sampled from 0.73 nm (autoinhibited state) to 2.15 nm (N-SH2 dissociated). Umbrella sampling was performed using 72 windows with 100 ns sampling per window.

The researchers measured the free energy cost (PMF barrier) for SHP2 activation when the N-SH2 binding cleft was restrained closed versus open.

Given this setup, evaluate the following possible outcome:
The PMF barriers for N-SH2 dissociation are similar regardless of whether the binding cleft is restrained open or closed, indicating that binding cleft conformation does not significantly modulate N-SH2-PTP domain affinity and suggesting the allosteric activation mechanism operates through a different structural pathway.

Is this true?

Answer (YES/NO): YES